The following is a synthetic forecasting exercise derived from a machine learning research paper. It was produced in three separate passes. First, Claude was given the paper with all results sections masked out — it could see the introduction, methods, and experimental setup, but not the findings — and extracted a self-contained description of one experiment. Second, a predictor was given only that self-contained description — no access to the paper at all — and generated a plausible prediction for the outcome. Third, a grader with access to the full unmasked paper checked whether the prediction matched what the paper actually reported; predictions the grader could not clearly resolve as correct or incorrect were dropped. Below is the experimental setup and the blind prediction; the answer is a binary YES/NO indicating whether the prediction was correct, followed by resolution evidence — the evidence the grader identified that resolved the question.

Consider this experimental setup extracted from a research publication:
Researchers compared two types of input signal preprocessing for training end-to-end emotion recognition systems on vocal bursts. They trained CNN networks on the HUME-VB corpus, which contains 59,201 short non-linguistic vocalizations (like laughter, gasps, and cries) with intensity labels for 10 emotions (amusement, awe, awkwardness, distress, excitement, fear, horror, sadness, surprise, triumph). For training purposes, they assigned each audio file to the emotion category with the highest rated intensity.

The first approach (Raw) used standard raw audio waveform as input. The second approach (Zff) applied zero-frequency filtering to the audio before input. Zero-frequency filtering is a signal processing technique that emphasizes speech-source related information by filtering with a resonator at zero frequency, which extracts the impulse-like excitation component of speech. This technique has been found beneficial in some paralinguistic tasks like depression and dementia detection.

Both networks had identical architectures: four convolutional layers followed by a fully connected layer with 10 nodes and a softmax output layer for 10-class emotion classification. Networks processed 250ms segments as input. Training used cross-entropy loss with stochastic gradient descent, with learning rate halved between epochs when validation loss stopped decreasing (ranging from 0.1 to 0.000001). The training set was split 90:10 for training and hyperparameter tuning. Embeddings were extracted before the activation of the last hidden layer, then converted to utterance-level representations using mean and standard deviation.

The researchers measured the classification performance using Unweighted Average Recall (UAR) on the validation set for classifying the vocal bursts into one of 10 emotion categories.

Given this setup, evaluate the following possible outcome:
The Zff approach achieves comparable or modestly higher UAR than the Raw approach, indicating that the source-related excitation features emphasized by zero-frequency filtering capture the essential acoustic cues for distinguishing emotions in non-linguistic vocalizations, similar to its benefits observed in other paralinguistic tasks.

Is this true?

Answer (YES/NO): NO